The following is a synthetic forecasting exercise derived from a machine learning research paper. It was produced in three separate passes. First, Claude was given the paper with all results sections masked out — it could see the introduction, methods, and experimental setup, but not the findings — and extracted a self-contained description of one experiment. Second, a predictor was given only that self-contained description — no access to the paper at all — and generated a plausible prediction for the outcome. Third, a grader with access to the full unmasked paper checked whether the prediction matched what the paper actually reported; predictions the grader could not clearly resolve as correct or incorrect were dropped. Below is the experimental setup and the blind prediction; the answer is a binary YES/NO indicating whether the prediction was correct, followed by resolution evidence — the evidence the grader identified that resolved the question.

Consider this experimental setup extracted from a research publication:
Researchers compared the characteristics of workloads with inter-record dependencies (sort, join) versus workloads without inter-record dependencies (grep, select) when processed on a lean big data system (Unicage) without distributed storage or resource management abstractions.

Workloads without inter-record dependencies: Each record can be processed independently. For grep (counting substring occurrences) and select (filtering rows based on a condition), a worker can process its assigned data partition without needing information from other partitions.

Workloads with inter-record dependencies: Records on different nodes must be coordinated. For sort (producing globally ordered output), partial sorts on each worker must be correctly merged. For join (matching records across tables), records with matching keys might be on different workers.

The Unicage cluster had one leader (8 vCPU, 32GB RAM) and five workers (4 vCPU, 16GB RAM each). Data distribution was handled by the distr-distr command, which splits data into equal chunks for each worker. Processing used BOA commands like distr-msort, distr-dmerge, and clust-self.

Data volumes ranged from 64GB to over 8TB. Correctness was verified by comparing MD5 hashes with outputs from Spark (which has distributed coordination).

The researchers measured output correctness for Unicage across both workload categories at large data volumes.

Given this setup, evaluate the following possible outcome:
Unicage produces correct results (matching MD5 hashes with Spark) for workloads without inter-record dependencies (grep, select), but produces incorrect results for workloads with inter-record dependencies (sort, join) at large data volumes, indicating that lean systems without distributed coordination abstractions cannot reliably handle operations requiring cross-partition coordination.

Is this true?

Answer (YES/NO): YES